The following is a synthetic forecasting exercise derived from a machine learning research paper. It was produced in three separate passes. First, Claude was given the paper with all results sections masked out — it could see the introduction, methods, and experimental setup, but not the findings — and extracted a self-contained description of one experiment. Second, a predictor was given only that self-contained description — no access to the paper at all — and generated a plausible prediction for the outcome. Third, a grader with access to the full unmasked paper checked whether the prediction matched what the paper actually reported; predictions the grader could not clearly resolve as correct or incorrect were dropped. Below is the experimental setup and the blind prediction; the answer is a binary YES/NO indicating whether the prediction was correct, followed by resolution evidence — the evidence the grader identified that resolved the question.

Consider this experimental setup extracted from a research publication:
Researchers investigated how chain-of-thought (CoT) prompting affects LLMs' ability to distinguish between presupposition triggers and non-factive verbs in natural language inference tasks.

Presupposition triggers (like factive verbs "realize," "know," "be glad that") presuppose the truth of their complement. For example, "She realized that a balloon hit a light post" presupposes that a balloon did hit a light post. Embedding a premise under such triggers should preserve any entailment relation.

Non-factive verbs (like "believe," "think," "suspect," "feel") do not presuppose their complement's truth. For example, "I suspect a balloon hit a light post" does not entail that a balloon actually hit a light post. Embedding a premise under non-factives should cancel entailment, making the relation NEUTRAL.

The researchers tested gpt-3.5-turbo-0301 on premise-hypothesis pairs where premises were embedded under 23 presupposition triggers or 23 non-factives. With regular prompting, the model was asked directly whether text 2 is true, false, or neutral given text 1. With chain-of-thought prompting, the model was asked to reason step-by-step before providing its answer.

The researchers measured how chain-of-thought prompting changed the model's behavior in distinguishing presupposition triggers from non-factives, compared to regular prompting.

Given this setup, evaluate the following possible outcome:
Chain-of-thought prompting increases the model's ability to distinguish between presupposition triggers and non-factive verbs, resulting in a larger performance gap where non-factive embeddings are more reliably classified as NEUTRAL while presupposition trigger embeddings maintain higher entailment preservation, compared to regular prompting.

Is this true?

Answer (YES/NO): NO